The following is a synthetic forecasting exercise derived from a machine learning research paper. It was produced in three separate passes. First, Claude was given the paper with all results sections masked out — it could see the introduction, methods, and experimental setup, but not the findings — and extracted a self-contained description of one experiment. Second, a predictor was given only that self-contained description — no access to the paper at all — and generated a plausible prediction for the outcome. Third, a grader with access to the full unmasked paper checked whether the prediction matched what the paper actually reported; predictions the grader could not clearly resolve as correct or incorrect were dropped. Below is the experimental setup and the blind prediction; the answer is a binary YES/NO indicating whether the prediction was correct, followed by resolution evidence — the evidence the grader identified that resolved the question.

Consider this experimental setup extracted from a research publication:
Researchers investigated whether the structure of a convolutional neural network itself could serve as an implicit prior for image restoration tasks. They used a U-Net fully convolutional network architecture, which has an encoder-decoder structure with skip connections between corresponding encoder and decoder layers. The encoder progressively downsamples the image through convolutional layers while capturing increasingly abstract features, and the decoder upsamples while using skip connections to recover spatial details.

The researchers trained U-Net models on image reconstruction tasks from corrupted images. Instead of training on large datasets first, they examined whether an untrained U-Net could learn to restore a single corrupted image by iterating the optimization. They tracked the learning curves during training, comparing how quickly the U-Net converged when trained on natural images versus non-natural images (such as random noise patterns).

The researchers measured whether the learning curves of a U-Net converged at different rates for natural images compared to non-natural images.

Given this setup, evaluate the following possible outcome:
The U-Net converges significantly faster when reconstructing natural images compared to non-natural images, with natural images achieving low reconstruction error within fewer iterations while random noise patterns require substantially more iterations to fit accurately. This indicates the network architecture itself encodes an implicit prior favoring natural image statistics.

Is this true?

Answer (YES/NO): YES